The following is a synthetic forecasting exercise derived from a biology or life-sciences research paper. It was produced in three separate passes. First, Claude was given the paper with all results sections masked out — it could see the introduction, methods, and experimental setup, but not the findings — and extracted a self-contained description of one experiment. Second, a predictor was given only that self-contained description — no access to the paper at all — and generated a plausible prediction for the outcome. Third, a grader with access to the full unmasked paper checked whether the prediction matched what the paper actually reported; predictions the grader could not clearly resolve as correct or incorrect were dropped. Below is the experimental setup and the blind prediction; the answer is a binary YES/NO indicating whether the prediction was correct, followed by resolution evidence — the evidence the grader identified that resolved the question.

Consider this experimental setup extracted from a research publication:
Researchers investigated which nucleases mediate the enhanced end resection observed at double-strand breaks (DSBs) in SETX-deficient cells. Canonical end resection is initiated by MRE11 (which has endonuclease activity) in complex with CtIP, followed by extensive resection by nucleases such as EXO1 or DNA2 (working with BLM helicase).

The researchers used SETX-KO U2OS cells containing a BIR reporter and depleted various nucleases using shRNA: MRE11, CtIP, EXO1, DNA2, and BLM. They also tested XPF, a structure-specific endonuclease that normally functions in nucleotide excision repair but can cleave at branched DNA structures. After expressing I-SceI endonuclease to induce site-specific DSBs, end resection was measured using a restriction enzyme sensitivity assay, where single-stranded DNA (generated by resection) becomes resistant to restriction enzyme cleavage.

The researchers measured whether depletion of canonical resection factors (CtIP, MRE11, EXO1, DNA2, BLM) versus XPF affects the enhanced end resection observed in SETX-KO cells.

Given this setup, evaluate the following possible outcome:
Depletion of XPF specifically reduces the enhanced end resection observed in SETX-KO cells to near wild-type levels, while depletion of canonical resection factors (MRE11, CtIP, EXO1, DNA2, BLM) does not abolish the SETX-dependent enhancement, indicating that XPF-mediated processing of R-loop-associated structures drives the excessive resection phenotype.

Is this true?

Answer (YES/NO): NO